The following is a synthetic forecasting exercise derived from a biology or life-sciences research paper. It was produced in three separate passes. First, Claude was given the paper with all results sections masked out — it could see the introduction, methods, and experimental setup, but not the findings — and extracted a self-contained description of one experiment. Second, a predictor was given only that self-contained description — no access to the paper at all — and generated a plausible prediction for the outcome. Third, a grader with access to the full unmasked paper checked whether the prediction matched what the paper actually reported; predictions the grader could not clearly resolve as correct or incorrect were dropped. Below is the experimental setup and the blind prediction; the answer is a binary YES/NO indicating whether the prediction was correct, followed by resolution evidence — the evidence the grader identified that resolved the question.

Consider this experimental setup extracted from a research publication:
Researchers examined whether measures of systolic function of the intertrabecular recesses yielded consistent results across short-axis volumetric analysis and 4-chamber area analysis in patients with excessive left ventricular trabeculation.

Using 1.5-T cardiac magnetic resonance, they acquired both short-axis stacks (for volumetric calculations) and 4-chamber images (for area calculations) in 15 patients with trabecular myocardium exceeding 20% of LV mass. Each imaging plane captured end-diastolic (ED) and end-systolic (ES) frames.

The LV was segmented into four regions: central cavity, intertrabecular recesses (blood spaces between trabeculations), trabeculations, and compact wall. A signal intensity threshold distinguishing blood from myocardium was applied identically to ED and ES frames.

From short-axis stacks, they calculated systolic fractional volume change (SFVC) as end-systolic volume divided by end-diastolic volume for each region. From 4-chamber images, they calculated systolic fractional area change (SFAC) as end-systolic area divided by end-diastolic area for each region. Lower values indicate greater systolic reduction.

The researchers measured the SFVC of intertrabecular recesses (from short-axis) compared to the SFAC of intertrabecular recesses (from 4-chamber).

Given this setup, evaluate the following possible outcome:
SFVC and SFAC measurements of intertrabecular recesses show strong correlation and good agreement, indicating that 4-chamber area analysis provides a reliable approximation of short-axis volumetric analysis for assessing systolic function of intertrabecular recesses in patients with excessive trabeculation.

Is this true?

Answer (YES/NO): YES